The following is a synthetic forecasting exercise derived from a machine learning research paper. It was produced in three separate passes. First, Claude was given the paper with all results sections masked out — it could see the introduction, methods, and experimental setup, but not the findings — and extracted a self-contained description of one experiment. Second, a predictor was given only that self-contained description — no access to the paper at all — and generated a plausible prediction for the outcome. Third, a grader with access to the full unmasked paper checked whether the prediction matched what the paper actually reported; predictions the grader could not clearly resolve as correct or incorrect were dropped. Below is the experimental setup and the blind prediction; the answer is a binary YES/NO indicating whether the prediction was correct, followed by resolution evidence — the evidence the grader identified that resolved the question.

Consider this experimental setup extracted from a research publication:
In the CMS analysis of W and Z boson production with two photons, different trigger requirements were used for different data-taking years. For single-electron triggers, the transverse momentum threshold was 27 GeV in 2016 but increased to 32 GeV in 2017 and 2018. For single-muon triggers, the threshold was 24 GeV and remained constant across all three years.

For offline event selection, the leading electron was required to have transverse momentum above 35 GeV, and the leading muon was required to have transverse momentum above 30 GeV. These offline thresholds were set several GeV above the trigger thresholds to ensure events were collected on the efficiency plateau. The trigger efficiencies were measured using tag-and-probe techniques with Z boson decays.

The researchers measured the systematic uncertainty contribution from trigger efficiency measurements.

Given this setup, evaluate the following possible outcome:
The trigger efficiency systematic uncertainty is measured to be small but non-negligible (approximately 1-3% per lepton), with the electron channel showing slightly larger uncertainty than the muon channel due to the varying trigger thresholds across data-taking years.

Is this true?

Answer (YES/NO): NO